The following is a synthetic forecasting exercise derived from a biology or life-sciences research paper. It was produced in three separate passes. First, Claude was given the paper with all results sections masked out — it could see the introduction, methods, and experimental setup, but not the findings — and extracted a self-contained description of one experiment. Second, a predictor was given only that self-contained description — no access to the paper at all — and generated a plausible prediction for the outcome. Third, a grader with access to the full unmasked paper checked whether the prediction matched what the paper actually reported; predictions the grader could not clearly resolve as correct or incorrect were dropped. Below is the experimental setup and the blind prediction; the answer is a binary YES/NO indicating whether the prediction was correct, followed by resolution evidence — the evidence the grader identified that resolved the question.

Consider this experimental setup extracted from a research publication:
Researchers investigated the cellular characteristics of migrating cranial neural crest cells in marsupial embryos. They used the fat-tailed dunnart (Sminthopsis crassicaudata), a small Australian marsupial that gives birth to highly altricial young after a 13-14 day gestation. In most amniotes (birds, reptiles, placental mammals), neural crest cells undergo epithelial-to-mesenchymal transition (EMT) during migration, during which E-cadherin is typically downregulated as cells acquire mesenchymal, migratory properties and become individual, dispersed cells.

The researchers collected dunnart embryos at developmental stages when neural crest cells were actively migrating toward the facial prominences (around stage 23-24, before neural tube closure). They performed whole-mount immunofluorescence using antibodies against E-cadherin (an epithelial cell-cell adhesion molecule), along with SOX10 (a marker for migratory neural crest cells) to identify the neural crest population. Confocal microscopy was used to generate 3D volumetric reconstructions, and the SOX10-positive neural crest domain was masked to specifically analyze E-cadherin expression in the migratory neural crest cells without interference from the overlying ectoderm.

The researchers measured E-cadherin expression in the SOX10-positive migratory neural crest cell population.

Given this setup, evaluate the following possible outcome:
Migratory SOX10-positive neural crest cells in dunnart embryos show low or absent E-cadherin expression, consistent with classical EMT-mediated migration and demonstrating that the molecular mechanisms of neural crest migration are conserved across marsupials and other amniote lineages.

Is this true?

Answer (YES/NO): NO